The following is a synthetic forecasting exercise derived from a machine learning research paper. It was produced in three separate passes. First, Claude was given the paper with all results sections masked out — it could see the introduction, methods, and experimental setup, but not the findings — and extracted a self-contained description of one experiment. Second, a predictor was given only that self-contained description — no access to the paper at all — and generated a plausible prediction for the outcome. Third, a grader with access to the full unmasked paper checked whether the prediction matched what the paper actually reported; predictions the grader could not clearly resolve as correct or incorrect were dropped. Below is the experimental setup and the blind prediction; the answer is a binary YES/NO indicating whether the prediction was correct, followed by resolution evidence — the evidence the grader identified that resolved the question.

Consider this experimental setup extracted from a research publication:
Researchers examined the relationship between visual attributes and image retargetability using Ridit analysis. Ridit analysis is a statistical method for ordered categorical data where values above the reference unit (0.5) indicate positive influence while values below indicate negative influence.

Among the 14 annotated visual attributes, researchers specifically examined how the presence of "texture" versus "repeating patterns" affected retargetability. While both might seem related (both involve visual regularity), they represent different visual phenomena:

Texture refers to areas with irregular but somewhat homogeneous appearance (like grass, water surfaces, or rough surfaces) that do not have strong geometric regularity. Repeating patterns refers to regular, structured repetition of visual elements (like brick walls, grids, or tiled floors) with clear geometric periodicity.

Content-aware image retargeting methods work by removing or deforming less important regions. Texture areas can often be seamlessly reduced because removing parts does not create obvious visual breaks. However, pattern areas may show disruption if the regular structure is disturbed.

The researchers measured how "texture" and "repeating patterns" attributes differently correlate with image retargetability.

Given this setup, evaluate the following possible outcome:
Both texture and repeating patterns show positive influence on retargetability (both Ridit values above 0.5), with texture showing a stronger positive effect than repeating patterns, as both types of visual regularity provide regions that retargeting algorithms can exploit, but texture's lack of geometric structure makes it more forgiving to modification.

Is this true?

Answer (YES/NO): NO